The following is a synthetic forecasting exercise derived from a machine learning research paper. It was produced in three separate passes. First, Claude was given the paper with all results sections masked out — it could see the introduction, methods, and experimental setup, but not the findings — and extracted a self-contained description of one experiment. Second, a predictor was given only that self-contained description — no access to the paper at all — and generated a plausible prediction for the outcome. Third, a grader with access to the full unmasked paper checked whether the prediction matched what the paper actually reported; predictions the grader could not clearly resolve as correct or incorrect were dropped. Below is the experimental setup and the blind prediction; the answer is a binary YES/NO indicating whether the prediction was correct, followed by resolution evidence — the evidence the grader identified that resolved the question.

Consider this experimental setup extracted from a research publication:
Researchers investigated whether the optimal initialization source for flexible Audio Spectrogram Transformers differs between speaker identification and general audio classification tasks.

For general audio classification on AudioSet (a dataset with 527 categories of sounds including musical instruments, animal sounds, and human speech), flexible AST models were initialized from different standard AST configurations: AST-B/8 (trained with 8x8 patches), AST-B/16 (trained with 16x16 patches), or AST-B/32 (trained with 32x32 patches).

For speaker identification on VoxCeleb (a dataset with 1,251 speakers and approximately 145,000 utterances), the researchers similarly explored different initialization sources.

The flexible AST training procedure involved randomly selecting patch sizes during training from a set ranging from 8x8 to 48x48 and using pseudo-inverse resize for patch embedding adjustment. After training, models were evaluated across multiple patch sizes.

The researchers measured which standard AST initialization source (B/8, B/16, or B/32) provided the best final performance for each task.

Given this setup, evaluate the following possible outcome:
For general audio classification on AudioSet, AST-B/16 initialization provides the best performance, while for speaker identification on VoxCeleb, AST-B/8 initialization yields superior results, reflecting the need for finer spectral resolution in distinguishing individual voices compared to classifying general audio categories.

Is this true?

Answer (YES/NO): NO